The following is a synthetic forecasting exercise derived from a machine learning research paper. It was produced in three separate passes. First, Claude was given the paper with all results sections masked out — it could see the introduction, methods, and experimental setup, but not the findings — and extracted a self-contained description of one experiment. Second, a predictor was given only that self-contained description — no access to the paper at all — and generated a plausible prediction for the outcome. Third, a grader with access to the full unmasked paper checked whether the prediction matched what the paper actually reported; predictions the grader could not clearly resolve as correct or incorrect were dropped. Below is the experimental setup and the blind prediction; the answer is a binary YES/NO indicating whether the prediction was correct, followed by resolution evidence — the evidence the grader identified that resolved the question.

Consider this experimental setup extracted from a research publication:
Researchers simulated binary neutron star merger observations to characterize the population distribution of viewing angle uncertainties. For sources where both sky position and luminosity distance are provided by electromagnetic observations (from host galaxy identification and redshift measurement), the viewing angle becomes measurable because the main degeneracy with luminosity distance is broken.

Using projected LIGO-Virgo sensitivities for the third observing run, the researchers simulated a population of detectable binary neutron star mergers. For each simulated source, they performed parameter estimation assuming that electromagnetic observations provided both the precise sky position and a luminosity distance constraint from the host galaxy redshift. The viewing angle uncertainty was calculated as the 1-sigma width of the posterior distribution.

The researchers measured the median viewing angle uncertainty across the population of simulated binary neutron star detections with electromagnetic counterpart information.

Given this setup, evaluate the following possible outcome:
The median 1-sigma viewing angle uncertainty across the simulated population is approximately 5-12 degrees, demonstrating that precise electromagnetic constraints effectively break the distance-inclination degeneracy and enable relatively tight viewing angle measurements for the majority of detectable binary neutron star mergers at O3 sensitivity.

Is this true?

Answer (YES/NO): YES